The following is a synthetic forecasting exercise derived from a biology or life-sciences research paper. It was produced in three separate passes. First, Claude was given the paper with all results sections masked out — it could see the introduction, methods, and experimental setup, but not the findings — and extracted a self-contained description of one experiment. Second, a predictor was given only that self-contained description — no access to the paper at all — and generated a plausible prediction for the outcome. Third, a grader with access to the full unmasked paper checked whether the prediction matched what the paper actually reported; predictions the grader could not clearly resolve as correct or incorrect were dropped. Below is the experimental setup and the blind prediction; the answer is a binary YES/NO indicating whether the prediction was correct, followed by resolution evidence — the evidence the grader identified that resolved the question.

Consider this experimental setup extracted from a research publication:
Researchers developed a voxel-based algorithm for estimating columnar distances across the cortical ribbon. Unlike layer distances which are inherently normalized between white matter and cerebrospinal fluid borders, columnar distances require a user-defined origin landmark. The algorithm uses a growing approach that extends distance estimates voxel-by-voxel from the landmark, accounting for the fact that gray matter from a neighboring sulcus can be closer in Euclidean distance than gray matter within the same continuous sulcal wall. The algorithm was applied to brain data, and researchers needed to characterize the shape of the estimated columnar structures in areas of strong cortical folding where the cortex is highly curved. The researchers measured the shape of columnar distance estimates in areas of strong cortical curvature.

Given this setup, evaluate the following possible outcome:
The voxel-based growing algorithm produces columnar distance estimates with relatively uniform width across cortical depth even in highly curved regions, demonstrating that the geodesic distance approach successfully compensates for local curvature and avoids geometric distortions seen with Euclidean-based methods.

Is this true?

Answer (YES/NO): NO